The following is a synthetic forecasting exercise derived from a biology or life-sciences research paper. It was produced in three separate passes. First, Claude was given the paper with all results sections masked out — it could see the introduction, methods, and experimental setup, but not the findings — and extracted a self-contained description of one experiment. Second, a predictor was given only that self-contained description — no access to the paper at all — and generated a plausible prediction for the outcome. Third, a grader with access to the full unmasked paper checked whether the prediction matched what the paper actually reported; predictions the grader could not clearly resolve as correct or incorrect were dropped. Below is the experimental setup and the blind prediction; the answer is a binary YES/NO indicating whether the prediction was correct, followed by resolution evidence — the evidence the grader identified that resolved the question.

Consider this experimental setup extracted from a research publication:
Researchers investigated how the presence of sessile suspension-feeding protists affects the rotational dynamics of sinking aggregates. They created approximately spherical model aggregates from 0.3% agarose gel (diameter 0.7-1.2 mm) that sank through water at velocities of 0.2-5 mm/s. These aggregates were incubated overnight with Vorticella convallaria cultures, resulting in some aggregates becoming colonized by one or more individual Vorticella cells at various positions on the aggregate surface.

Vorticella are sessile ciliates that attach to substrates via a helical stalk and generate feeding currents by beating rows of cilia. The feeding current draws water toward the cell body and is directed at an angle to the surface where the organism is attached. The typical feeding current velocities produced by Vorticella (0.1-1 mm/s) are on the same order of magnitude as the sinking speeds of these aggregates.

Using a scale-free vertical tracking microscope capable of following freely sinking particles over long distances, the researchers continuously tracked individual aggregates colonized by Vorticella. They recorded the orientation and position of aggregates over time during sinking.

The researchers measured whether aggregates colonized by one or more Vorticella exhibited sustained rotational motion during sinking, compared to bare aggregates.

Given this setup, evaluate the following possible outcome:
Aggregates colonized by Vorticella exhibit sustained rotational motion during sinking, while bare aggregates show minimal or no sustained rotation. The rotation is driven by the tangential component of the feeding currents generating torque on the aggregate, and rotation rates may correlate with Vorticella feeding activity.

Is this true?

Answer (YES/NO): YES